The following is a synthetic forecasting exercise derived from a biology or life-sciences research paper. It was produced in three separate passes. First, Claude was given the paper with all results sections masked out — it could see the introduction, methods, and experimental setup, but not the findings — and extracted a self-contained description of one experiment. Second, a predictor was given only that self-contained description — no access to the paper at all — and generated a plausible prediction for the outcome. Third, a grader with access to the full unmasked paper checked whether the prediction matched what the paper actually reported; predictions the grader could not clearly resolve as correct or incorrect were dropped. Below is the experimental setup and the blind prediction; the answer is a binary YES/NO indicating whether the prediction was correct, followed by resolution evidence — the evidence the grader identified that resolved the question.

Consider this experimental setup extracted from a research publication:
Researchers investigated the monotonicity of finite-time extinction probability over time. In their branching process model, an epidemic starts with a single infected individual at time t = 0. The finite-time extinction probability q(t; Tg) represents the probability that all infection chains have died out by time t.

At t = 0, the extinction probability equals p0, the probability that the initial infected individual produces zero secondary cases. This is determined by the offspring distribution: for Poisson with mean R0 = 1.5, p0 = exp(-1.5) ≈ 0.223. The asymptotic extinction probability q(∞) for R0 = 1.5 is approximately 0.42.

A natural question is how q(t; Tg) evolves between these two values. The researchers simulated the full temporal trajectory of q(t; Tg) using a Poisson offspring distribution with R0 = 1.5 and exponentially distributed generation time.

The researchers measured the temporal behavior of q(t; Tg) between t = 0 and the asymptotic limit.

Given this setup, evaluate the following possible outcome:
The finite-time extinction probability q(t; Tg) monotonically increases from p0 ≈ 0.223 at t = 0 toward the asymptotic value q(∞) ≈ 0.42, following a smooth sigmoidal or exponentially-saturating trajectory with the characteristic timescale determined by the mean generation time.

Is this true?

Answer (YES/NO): YES